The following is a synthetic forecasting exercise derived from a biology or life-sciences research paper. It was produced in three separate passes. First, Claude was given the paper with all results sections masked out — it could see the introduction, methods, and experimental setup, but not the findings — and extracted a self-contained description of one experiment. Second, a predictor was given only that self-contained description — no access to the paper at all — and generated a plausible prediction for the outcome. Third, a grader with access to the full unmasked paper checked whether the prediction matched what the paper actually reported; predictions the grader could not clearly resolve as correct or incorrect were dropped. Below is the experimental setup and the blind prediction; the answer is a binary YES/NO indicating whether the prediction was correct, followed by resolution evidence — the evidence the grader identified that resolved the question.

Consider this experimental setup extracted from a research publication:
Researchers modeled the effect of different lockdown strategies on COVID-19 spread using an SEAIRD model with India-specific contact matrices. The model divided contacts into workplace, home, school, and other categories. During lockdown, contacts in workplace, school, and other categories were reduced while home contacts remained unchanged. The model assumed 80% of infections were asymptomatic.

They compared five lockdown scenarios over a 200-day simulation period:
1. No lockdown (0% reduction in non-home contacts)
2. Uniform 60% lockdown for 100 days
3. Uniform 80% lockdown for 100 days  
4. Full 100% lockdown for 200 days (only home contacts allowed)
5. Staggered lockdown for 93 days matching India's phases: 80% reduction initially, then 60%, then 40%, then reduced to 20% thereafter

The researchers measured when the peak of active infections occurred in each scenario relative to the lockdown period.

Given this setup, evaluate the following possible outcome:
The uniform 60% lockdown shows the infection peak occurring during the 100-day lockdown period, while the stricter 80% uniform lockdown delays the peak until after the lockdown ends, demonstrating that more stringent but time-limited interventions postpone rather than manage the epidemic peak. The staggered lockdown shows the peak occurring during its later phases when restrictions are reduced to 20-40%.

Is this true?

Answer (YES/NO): NO